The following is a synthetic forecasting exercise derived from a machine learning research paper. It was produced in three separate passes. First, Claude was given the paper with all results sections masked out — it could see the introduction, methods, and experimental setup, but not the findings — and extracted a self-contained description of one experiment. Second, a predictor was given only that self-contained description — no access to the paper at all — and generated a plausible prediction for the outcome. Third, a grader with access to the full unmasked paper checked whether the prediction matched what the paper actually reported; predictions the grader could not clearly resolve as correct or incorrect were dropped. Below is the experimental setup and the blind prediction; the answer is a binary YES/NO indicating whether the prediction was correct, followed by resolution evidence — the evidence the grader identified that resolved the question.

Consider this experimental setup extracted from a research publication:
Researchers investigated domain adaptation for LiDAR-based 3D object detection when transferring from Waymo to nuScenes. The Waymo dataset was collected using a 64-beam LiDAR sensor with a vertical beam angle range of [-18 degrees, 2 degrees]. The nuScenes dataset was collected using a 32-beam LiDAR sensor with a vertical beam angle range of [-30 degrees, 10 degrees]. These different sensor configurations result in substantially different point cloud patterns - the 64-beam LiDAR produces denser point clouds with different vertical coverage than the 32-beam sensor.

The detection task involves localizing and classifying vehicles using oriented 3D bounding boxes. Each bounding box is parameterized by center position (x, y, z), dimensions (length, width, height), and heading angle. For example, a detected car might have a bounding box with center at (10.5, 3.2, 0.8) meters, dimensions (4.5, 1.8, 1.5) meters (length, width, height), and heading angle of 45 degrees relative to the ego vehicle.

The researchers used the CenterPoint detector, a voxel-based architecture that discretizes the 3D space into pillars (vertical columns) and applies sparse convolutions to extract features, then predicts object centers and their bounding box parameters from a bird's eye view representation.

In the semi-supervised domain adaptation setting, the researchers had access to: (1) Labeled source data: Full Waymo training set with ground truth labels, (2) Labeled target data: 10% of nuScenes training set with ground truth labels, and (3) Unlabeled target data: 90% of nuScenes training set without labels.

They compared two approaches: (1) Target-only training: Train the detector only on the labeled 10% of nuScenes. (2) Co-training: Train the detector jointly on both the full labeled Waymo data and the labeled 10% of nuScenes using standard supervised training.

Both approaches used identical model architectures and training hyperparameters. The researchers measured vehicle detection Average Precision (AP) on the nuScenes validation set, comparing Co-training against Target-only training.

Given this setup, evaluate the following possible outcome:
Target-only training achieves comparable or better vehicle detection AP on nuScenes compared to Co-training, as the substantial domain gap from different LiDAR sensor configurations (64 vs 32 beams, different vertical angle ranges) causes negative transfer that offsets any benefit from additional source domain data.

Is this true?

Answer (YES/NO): YES